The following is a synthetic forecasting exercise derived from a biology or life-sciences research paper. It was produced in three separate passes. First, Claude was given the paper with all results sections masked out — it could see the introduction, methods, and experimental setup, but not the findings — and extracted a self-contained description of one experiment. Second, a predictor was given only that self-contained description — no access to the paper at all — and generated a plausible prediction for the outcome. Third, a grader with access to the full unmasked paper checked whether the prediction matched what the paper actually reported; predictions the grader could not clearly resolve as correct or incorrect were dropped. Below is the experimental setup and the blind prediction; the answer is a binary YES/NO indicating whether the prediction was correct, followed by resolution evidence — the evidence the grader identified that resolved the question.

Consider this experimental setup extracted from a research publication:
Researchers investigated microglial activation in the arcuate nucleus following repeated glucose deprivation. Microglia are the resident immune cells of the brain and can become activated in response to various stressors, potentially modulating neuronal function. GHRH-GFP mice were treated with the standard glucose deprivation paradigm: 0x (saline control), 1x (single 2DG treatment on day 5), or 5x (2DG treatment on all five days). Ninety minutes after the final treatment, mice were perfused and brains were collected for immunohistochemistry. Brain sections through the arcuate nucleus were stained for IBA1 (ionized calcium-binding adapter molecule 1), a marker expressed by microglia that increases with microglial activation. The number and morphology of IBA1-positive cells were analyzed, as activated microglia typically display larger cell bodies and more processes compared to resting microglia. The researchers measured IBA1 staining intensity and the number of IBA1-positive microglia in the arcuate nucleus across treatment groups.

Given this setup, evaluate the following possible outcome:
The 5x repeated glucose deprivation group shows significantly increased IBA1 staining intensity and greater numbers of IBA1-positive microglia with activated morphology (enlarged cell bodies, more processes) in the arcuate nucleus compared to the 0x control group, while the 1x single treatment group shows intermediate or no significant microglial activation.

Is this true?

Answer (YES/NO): NO